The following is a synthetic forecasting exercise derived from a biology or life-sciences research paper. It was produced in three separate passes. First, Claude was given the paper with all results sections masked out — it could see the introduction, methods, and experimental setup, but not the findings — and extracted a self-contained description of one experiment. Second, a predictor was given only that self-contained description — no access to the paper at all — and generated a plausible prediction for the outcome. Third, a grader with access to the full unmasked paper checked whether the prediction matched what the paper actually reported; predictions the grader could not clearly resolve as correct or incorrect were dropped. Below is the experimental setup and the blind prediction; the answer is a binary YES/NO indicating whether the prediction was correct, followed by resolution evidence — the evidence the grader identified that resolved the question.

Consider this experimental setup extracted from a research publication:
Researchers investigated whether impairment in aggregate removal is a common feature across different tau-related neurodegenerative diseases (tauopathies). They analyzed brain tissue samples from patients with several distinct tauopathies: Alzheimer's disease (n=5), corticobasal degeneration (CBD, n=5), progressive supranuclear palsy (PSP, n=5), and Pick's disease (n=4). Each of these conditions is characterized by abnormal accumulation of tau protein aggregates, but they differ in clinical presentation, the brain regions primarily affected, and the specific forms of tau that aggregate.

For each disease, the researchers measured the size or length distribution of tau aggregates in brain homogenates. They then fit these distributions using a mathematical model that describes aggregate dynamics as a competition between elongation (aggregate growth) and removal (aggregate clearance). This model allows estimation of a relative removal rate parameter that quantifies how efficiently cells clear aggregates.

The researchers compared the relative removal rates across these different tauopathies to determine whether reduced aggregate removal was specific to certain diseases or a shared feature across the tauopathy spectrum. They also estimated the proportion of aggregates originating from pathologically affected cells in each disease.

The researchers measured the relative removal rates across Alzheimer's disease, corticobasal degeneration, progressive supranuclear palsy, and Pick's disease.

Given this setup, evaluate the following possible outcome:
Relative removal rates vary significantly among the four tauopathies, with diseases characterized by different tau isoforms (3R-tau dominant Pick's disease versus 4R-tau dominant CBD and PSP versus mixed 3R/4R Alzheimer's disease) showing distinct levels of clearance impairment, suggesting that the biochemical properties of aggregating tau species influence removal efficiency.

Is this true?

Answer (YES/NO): NO